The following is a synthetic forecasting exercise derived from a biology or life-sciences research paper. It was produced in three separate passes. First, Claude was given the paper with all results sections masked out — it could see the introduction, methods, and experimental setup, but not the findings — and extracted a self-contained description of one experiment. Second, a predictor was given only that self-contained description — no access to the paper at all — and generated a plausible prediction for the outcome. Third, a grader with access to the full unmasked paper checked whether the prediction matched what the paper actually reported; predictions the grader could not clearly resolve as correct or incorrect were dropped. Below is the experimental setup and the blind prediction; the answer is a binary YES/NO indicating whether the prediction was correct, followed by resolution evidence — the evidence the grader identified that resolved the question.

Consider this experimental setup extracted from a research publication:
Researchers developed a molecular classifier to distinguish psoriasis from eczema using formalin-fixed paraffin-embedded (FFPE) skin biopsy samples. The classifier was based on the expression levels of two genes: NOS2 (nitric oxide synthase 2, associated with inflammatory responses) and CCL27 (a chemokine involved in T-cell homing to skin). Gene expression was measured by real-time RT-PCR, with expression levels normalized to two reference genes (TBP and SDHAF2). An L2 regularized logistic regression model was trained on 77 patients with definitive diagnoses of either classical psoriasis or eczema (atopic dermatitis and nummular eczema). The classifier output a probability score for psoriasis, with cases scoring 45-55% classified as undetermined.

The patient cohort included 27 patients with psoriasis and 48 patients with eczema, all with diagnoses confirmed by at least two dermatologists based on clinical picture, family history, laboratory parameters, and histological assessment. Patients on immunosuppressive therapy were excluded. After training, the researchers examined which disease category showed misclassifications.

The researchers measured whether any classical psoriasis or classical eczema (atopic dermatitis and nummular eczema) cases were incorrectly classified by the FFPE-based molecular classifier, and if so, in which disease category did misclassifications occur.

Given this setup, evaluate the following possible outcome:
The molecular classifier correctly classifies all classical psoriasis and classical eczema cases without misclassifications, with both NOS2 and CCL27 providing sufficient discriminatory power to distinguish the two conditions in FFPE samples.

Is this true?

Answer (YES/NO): NO